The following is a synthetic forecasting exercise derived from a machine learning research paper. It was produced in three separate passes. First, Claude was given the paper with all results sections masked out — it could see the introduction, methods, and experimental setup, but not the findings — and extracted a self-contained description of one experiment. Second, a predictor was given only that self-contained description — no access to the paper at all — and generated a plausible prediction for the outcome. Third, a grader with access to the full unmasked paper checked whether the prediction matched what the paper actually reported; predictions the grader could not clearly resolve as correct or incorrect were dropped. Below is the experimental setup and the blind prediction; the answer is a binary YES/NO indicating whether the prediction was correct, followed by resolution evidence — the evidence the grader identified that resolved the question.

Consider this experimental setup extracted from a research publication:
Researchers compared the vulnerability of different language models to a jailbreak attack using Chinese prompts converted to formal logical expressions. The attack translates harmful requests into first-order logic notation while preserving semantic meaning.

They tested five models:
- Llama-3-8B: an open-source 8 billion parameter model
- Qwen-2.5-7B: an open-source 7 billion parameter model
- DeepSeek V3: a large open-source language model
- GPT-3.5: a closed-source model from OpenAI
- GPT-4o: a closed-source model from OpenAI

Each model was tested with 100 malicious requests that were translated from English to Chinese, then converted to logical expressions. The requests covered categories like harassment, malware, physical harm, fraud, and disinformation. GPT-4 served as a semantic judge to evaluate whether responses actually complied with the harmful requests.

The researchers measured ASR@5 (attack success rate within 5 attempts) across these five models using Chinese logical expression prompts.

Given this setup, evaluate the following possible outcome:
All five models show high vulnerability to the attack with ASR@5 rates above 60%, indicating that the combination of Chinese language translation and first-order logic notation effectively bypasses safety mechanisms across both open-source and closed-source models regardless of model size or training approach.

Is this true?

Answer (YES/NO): YES